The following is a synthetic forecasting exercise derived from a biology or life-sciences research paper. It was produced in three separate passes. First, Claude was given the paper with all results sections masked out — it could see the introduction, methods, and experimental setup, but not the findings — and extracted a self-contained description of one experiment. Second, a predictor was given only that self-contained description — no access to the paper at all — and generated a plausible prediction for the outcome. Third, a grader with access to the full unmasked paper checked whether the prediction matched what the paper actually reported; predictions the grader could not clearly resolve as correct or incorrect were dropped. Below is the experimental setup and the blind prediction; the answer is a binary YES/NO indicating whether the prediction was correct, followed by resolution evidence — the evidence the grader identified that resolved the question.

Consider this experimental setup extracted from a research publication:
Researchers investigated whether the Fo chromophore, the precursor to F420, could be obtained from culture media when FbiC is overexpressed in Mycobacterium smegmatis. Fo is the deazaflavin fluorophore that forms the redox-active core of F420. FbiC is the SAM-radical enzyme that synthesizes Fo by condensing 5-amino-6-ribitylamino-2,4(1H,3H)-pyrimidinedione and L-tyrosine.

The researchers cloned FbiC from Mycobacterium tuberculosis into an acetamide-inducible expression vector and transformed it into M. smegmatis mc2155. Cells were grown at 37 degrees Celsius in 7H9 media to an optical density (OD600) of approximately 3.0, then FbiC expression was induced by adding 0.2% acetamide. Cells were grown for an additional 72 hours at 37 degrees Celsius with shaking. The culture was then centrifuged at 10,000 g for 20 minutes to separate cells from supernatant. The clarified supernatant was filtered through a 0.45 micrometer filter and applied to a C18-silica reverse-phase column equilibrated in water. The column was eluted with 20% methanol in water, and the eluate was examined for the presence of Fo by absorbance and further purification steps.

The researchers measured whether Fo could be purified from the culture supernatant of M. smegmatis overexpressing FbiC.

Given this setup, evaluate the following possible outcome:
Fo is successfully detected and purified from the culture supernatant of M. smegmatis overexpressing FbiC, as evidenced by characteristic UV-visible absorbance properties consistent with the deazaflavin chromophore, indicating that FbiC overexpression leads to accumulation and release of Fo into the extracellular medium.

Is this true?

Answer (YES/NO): NO